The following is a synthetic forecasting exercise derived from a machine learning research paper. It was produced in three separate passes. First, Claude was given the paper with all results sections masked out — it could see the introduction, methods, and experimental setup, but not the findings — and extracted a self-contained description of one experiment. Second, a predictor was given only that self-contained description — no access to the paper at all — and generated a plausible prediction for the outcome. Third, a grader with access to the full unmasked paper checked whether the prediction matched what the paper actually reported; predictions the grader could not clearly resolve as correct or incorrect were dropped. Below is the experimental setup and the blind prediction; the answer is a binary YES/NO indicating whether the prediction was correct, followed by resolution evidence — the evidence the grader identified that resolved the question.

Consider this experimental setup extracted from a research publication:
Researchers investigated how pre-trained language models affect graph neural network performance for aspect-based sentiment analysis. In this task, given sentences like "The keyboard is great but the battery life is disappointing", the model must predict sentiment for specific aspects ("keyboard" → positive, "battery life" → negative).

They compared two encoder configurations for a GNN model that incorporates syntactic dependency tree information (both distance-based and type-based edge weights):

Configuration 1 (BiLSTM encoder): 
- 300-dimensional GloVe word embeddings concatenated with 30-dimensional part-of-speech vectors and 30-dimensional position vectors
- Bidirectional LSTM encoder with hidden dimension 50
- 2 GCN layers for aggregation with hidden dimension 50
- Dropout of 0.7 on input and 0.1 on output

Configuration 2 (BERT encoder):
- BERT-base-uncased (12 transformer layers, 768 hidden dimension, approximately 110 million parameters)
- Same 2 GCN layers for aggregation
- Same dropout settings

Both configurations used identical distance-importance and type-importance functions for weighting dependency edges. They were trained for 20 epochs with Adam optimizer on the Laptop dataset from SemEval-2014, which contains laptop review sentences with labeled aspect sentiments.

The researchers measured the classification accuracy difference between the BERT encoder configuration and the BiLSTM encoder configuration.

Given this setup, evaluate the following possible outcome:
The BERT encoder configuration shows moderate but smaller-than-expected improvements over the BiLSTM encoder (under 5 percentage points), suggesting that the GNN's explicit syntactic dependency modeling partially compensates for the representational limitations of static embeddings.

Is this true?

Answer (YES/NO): YES